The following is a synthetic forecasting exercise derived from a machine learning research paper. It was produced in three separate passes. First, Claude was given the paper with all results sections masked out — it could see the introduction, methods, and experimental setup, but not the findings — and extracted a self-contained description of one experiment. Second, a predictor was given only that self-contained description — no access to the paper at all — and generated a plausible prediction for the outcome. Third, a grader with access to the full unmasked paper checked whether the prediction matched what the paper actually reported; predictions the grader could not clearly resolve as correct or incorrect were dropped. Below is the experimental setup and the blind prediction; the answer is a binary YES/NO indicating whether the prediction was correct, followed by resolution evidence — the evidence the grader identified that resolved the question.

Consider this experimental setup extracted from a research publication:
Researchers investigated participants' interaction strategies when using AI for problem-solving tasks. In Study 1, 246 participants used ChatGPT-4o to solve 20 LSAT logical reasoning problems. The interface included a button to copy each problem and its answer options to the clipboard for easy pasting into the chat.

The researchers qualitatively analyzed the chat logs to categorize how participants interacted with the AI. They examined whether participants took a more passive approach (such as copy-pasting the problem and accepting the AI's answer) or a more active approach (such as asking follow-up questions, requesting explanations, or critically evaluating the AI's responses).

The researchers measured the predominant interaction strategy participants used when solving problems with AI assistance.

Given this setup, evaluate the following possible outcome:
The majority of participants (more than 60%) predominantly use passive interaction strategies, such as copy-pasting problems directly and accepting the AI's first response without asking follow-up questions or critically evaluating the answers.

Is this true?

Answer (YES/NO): NO